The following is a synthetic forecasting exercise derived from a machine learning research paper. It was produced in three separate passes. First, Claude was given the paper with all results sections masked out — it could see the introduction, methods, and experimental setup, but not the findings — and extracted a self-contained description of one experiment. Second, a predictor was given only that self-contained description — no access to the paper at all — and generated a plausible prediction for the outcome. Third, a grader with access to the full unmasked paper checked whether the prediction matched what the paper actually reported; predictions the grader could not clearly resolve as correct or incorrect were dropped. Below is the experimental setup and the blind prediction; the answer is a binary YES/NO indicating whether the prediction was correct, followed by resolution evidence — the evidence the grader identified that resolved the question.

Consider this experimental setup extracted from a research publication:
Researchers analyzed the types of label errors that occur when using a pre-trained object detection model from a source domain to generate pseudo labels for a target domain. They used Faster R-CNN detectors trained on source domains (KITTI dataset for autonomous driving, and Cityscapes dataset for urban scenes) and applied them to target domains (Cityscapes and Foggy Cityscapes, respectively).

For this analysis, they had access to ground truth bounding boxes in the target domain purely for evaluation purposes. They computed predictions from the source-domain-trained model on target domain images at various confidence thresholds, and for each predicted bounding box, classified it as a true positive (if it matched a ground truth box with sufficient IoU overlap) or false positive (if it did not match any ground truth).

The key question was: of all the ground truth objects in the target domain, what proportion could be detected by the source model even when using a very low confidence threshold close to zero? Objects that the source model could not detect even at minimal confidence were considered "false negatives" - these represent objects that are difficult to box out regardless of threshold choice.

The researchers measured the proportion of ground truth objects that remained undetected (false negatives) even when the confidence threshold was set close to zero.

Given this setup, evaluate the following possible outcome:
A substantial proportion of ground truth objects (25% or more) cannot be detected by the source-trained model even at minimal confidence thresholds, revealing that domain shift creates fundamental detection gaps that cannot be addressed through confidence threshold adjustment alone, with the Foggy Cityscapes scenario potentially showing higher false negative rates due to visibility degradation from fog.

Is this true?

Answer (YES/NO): YES